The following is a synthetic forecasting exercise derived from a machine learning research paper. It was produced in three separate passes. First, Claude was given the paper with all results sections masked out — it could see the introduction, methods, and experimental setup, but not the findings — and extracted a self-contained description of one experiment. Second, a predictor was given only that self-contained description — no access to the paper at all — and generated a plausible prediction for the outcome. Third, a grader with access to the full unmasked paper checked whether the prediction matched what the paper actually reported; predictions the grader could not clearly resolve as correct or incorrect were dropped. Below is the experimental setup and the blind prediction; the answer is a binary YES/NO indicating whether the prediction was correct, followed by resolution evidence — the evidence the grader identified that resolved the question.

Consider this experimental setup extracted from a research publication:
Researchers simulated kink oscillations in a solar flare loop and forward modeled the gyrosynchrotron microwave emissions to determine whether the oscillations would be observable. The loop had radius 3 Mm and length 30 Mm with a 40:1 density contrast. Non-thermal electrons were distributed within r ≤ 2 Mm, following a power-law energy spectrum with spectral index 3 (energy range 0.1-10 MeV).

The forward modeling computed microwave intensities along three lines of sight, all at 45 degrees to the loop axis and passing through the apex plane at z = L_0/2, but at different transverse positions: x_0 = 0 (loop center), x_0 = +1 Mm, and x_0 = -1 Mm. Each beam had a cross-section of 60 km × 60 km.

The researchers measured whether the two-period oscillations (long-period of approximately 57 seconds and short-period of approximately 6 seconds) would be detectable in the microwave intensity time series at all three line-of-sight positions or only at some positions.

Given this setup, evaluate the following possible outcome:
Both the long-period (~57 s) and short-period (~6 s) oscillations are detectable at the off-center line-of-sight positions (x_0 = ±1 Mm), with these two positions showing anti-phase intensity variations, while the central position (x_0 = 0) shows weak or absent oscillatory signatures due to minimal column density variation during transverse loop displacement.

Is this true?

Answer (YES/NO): YES